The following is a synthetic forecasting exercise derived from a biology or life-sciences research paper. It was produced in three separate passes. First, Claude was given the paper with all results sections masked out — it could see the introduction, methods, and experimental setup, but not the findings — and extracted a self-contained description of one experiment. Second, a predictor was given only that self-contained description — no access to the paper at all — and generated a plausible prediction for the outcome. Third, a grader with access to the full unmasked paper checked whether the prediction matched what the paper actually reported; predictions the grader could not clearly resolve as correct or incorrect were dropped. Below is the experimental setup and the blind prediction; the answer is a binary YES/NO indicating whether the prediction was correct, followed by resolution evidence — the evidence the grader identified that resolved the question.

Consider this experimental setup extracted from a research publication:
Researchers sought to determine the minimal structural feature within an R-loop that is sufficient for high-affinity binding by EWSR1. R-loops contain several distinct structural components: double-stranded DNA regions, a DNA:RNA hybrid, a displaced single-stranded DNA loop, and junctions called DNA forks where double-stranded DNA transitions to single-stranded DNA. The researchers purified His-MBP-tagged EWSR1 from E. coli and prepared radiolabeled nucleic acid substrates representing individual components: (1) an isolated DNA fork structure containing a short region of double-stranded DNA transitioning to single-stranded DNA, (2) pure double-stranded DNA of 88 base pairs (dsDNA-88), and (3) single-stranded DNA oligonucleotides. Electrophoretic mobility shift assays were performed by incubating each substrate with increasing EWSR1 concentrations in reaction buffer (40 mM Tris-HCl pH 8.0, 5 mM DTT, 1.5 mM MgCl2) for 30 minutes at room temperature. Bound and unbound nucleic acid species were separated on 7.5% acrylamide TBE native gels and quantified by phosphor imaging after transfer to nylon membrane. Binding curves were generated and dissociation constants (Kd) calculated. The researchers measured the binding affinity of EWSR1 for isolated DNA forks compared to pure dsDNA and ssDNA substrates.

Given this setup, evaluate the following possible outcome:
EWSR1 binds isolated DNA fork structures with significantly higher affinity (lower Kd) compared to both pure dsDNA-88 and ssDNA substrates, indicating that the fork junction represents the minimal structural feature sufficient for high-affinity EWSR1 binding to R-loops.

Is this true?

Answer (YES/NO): YES